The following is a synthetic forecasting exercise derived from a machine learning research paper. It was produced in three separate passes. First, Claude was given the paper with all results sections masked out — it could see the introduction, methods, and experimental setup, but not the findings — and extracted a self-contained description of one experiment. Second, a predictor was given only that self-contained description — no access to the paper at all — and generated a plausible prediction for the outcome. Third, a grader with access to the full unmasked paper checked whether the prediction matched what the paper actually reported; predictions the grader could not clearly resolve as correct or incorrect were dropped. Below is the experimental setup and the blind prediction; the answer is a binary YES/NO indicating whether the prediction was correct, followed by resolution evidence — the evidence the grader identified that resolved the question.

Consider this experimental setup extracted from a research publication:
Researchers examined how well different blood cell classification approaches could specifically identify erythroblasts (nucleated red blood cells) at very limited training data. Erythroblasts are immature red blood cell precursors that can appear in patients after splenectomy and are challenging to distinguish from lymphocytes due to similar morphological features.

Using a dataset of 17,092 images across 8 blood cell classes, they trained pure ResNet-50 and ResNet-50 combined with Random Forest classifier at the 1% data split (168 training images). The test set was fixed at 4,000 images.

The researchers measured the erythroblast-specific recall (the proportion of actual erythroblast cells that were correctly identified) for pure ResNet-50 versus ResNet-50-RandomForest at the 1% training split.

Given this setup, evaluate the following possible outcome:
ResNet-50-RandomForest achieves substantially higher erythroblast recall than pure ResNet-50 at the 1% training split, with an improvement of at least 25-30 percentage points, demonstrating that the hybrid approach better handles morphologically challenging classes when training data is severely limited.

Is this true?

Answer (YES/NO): NO